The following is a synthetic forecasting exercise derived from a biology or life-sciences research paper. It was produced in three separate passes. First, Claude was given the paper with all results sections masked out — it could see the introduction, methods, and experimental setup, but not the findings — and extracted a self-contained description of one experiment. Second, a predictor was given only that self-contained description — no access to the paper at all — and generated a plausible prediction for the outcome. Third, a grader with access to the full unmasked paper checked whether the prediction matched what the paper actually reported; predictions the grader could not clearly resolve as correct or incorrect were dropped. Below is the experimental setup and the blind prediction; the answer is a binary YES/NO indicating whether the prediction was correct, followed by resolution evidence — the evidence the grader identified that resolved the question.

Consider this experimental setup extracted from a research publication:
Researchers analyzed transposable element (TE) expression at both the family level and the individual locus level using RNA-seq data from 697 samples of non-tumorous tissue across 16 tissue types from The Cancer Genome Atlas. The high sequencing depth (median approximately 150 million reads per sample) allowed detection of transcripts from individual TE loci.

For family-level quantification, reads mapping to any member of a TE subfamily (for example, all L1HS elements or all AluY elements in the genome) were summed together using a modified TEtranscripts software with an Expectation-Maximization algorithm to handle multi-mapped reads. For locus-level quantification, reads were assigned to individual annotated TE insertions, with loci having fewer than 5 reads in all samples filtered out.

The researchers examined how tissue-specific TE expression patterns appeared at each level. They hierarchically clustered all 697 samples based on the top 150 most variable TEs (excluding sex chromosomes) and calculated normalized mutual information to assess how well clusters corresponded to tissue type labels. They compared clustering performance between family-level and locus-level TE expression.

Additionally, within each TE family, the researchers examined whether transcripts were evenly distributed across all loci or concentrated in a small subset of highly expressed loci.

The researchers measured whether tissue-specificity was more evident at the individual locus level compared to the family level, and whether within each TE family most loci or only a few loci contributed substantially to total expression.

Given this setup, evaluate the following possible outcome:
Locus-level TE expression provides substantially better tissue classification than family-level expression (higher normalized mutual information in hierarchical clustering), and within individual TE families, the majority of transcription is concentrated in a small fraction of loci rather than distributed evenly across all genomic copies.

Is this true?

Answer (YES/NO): YES